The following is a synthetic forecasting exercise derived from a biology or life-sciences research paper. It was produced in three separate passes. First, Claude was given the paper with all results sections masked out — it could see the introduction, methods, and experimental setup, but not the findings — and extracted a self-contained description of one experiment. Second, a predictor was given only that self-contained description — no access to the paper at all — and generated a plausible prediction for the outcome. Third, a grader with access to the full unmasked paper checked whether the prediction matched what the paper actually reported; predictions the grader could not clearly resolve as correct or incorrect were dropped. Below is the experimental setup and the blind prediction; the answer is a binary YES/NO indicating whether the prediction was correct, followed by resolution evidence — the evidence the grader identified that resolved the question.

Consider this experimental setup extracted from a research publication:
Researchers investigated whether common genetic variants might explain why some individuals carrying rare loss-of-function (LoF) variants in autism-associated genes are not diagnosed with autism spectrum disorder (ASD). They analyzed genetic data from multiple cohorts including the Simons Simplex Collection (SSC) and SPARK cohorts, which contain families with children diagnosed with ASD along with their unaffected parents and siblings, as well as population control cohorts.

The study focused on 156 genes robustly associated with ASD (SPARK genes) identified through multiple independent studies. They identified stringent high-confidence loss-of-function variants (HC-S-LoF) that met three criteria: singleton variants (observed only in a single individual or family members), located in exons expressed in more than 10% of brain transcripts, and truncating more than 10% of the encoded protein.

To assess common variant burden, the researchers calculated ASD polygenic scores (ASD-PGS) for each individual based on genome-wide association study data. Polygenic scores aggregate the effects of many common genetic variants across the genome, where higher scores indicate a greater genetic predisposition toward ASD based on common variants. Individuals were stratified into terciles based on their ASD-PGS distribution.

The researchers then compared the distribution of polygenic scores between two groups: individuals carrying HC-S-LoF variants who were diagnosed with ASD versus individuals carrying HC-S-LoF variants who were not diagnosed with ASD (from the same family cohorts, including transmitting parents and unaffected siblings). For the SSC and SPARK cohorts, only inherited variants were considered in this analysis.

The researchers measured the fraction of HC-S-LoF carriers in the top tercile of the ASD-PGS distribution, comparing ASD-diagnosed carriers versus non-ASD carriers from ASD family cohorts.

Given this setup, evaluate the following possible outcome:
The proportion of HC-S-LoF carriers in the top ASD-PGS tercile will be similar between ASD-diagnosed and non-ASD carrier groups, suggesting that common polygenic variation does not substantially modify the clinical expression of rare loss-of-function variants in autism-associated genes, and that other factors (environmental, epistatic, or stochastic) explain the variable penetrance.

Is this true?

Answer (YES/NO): NO